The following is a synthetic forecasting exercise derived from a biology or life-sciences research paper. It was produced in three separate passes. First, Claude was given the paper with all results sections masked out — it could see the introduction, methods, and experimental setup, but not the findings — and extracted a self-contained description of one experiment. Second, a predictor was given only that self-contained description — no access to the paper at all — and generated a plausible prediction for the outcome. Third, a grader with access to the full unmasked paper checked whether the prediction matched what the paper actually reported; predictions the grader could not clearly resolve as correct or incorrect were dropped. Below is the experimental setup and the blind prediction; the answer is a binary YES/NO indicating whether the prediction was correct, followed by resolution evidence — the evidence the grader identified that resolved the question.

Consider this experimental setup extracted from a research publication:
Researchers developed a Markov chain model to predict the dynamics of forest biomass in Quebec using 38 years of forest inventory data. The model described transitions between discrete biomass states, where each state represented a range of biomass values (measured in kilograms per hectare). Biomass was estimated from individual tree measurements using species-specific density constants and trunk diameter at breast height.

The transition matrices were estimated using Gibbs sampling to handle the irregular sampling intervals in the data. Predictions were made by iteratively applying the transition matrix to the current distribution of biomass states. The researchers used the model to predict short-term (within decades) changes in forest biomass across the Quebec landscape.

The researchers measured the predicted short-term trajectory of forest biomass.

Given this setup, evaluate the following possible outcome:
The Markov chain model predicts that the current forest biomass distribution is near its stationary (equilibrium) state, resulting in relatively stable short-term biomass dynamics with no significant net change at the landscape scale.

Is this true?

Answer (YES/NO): NO